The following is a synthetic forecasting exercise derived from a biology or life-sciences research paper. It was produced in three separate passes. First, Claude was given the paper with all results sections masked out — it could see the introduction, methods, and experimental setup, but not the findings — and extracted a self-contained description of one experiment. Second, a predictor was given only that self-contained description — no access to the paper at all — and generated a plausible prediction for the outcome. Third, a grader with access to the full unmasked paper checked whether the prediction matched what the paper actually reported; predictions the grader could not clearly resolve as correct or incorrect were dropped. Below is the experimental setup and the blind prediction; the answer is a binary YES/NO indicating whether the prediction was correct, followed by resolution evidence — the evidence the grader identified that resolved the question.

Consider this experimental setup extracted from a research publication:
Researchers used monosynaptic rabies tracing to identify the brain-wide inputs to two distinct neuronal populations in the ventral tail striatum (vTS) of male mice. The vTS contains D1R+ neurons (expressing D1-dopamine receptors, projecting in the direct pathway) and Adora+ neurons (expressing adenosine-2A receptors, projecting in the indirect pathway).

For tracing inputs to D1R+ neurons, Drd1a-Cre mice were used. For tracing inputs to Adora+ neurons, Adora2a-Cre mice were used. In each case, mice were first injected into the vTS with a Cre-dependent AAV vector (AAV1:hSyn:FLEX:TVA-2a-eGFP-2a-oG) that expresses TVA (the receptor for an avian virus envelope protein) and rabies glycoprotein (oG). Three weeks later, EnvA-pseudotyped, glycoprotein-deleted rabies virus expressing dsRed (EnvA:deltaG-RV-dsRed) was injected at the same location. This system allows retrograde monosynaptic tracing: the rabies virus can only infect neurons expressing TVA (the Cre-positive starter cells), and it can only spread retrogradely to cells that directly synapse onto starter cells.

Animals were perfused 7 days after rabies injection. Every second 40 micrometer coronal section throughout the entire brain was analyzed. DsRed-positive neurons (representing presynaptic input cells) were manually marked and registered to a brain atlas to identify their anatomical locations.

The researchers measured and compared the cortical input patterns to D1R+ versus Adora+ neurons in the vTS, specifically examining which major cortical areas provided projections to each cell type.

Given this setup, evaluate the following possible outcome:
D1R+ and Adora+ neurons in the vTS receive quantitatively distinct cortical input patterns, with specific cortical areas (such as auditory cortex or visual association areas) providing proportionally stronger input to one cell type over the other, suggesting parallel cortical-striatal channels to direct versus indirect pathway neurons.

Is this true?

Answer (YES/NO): YES